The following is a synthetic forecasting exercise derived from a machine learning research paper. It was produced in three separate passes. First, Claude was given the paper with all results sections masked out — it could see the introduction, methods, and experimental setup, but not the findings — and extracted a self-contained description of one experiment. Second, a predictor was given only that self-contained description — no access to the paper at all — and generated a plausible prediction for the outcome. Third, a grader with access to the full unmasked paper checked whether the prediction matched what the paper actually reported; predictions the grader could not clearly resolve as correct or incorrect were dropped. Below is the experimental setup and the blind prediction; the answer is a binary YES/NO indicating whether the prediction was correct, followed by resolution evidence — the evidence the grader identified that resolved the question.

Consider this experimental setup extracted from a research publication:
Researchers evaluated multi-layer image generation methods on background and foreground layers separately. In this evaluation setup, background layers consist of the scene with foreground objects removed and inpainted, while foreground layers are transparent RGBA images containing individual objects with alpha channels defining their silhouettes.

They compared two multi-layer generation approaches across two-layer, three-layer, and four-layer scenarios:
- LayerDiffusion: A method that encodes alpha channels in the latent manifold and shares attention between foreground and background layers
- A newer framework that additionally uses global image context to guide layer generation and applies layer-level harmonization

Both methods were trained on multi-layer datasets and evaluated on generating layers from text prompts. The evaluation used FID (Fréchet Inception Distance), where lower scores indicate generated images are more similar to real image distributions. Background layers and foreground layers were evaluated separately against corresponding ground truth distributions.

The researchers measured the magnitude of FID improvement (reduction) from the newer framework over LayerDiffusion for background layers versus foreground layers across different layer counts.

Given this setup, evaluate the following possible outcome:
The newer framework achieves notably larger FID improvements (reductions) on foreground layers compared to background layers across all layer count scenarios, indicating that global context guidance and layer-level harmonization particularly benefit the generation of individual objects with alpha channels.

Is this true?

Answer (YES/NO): NO